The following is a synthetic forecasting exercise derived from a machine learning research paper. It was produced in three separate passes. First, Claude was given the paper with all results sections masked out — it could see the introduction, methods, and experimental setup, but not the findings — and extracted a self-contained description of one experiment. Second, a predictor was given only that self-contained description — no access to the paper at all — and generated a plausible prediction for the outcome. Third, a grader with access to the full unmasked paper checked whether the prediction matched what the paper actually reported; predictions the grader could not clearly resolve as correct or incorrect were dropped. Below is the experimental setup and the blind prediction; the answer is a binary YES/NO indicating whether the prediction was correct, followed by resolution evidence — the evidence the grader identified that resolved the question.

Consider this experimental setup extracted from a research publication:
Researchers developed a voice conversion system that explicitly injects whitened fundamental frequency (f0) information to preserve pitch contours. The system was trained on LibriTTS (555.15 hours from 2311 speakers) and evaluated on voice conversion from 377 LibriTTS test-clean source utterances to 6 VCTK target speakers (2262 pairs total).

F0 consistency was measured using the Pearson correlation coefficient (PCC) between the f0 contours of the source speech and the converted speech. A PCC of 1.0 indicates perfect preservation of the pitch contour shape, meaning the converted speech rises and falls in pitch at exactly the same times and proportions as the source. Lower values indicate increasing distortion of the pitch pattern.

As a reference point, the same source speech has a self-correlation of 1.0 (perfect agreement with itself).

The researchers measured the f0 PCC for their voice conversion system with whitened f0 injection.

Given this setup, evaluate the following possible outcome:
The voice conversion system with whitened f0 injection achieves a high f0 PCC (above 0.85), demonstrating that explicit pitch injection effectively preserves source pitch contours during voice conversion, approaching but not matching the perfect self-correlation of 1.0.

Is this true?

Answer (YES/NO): NO